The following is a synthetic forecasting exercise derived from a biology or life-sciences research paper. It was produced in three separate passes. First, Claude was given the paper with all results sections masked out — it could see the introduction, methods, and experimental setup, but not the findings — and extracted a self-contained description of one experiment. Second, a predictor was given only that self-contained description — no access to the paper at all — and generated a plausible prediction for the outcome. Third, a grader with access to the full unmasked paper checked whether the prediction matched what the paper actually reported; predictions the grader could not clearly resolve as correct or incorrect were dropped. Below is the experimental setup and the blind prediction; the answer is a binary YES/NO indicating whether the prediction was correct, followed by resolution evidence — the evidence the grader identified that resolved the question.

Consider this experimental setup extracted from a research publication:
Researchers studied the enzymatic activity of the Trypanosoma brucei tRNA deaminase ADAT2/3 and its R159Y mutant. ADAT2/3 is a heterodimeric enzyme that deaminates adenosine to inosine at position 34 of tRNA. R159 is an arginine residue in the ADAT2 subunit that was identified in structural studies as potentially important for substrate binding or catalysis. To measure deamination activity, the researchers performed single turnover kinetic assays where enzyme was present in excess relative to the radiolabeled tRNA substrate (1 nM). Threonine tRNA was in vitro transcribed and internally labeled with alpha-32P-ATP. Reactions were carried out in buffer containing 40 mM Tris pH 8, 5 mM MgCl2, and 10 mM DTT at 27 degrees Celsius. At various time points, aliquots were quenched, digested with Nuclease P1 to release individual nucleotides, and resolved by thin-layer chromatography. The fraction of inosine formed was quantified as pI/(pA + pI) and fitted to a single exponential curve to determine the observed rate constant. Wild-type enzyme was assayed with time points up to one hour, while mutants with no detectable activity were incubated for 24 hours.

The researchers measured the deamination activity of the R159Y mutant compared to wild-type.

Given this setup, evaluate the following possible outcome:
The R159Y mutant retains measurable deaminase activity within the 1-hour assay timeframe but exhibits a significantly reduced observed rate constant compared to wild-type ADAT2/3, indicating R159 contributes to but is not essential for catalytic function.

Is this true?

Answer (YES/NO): NO